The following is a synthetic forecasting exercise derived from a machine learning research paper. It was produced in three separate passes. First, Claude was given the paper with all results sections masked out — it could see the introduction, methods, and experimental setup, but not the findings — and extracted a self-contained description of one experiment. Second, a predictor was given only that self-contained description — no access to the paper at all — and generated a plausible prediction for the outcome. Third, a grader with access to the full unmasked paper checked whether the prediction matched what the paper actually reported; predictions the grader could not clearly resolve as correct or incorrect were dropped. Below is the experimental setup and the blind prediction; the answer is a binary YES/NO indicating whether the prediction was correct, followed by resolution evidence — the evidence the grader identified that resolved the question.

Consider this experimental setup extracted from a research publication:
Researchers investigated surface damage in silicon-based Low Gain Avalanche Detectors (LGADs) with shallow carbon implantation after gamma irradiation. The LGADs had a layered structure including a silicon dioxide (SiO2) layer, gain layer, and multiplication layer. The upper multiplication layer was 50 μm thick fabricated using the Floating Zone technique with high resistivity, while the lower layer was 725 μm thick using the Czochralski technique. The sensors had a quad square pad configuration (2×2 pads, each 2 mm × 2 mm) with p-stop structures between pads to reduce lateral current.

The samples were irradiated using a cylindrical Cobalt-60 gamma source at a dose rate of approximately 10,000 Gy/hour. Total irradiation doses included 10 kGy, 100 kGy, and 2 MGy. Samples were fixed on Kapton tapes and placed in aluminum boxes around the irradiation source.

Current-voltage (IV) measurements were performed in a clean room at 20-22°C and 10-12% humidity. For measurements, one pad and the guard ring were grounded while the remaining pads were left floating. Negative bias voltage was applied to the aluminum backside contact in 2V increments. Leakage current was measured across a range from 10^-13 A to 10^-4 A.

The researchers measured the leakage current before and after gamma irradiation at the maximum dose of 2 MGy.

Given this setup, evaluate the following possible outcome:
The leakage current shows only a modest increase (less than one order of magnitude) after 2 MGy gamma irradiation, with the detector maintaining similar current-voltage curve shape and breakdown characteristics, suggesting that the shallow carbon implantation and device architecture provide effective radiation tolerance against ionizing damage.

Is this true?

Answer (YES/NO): YES